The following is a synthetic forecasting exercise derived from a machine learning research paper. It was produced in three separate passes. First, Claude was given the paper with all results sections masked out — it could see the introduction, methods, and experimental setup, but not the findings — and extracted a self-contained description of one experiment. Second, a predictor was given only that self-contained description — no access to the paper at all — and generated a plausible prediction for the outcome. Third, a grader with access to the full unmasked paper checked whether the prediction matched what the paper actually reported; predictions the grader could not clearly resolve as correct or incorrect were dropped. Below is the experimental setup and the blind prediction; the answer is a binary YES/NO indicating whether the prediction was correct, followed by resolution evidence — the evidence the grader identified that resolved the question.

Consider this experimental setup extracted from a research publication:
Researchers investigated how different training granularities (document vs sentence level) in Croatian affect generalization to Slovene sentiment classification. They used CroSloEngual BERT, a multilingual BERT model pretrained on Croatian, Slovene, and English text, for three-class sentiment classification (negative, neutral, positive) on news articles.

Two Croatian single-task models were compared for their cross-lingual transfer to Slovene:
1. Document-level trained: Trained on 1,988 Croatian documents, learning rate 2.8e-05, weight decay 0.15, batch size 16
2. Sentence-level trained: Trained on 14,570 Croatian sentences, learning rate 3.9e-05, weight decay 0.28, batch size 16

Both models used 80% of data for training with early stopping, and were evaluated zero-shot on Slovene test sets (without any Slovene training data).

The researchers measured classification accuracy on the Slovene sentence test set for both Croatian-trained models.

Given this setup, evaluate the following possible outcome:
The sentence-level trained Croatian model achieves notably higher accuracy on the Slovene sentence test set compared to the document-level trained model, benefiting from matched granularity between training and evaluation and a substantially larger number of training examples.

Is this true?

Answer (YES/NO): YES